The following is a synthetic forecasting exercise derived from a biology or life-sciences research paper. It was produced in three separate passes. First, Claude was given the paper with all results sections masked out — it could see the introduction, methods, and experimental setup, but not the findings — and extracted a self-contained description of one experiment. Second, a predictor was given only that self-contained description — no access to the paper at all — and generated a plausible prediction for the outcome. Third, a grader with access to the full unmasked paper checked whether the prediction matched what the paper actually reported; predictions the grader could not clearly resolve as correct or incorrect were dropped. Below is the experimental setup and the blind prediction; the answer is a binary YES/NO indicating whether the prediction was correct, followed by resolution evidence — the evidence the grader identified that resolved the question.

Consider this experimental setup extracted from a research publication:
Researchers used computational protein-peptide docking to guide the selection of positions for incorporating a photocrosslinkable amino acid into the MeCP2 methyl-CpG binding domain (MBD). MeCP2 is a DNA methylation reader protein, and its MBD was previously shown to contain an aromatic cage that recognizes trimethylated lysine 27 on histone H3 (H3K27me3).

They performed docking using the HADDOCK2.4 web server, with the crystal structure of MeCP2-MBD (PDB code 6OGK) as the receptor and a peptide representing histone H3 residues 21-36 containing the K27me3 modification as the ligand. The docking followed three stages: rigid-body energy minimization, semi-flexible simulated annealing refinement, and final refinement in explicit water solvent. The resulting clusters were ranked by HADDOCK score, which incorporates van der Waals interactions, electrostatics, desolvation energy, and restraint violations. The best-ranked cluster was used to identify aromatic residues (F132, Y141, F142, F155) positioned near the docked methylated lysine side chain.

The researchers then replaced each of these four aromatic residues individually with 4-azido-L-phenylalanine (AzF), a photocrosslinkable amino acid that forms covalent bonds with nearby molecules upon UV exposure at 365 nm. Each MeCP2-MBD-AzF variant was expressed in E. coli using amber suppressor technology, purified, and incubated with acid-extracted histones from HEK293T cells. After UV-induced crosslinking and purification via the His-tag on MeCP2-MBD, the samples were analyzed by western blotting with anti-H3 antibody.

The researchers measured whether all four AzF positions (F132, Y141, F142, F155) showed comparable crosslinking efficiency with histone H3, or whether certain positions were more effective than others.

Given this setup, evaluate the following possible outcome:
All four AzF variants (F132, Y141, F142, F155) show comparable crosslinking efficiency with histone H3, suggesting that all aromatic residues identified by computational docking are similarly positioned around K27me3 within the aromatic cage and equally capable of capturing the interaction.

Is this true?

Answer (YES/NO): NO